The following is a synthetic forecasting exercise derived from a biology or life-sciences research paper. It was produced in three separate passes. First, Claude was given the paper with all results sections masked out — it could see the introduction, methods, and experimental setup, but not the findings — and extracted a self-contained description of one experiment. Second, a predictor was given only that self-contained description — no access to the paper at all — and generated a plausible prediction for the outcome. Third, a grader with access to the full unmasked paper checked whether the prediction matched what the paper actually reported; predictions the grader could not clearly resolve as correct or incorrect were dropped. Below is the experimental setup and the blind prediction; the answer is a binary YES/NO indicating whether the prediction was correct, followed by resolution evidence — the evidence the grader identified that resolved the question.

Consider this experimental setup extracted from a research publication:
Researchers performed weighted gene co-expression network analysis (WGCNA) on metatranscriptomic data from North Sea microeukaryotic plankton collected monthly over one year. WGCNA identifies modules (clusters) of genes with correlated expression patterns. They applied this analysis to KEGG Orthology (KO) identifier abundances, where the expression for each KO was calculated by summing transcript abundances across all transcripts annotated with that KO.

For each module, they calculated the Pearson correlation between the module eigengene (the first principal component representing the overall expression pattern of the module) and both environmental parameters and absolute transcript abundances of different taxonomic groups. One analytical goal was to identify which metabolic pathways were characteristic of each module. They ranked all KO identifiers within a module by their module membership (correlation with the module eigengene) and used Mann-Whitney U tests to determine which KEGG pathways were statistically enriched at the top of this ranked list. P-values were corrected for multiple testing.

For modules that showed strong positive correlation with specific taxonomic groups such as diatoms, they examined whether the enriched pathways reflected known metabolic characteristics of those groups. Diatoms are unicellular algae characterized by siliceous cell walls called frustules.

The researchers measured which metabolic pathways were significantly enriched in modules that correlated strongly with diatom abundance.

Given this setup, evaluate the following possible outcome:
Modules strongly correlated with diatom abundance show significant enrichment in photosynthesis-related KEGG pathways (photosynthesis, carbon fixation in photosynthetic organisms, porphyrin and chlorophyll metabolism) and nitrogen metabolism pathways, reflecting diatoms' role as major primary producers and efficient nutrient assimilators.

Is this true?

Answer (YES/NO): NO